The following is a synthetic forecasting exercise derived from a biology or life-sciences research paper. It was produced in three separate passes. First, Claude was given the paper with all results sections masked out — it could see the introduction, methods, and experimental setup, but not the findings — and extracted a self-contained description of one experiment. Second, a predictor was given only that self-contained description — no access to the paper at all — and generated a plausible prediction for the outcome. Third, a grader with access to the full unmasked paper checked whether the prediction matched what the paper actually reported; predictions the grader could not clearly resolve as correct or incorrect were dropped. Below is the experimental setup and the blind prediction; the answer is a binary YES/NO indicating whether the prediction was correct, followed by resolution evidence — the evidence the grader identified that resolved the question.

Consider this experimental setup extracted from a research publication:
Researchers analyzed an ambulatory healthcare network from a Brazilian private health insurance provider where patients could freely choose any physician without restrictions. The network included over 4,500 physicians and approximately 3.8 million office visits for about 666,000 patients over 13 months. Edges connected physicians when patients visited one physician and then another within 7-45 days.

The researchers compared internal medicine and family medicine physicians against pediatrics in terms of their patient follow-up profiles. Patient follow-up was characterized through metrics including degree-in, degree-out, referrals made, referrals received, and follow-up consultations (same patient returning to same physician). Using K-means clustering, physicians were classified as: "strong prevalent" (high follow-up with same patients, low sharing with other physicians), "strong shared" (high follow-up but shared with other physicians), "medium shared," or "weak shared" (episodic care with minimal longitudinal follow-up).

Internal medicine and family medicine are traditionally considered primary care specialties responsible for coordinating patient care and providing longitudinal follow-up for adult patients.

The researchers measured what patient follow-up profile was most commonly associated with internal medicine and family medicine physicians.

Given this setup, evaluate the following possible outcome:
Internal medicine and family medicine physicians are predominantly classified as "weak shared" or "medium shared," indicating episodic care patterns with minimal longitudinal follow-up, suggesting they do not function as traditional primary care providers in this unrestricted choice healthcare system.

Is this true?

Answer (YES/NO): YES